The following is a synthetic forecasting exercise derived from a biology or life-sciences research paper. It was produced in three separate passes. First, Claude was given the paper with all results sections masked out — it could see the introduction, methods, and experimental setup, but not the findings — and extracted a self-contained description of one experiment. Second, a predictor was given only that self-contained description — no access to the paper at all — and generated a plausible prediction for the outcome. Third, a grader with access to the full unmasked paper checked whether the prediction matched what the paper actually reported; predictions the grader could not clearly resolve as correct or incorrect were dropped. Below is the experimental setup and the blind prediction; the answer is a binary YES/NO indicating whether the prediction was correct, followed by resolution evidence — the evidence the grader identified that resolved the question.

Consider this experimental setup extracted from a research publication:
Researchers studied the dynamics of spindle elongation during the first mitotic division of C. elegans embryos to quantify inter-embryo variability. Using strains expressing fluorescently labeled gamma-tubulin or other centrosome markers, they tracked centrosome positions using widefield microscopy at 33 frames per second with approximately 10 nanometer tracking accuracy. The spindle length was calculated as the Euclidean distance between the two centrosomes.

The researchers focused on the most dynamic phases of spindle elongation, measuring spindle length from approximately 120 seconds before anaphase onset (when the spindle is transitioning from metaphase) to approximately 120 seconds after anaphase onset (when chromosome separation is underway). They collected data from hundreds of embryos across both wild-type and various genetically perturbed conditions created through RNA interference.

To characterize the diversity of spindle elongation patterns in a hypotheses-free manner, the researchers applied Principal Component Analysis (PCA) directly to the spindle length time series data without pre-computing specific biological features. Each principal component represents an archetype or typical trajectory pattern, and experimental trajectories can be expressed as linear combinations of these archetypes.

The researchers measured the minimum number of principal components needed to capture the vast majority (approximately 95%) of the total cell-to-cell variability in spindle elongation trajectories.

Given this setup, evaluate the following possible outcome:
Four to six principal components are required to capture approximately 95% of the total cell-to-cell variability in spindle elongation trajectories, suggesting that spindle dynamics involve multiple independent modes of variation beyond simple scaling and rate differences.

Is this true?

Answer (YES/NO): NO